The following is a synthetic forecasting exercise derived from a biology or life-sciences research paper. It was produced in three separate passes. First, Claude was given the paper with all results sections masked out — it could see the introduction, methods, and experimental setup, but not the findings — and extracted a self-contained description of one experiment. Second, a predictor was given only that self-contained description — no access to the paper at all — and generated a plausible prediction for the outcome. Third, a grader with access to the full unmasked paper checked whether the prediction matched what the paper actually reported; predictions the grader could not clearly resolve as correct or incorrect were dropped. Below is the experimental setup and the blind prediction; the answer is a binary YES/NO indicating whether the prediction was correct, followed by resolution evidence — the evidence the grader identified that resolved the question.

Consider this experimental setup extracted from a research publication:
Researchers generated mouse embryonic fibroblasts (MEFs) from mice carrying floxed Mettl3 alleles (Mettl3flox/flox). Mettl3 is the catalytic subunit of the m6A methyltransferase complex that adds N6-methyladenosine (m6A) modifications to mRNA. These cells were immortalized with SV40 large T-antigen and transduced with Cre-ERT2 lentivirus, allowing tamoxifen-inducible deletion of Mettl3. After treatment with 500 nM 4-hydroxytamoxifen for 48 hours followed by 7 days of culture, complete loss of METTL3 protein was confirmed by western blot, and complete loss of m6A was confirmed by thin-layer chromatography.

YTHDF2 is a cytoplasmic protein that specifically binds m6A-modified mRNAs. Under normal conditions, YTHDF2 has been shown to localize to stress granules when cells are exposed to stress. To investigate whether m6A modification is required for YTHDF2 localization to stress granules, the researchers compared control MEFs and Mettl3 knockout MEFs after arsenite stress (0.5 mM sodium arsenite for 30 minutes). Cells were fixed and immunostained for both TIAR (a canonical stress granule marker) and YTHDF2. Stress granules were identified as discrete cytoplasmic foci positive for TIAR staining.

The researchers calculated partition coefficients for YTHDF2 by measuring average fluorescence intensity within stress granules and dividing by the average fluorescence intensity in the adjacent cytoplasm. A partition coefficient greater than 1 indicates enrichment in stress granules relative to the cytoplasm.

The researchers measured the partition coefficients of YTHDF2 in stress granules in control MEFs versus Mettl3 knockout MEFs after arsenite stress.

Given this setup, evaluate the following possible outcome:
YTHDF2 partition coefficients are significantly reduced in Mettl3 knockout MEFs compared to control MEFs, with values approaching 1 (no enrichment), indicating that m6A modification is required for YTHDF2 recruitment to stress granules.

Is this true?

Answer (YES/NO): NO